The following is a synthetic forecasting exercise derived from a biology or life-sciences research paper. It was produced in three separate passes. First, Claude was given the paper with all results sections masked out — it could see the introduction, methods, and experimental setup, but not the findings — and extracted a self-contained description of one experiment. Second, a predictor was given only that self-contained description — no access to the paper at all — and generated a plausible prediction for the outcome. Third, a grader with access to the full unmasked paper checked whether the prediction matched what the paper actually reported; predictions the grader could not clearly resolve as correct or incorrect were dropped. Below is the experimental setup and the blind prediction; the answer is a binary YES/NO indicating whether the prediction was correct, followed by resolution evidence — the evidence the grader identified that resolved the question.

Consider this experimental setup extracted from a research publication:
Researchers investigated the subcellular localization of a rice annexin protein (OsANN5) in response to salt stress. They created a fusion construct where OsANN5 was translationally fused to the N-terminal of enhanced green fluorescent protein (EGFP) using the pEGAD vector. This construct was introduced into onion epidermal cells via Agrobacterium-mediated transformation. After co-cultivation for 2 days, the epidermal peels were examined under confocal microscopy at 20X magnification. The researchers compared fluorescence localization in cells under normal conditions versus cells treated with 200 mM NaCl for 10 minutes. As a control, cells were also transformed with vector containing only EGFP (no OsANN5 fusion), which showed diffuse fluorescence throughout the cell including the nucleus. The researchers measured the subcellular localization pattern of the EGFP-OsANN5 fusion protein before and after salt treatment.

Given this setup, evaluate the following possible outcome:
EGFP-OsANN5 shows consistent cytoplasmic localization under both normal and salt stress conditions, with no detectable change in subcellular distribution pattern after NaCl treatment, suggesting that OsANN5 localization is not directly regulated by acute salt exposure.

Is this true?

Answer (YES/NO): NO